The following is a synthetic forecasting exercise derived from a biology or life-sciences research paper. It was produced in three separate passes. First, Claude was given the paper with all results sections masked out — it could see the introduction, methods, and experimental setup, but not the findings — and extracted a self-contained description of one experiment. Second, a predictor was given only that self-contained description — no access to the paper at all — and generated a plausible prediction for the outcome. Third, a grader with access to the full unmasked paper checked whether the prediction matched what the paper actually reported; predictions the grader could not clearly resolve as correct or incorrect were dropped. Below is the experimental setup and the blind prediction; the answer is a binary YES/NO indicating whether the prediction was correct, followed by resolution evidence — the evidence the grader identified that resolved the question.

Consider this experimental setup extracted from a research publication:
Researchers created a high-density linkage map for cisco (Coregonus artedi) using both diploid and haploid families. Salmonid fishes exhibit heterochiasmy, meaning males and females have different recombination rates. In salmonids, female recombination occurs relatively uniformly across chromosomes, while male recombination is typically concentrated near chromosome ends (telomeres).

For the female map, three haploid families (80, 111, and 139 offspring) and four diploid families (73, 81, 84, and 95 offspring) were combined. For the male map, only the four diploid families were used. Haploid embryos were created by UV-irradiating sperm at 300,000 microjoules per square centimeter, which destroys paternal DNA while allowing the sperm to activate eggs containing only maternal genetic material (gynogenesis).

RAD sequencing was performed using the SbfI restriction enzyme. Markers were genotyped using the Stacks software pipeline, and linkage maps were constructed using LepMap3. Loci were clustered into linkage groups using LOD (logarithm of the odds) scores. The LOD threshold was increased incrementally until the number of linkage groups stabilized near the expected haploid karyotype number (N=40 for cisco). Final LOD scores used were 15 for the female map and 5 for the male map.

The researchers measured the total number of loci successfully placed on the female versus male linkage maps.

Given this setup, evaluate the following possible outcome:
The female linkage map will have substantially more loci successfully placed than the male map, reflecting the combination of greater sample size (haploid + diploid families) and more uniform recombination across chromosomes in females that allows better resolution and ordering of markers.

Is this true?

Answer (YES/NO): YES